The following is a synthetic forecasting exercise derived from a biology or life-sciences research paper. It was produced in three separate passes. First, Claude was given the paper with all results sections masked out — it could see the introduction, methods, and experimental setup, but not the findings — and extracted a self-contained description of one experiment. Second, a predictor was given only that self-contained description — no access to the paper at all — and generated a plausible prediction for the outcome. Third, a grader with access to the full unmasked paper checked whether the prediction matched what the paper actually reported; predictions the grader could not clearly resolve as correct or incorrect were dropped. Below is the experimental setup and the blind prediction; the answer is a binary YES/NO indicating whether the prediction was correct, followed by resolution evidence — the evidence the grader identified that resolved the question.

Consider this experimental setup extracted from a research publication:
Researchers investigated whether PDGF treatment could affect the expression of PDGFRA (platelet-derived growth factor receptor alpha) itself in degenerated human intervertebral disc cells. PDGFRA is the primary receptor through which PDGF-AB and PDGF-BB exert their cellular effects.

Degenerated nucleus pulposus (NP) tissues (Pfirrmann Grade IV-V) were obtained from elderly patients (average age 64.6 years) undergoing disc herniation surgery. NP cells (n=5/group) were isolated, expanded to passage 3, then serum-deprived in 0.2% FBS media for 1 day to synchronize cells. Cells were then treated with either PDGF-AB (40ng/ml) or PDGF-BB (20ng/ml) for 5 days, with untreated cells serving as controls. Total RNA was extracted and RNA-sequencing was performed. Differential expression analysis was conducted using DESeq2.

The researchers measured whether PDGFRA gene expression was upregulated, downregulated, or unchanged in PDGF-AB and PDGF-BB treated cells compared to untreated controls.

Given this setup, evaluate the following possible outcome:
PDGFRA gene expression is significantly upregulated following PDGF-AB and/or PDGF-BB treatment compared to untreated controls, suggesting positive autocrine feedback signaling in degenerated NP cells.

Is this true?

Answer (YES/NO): YES